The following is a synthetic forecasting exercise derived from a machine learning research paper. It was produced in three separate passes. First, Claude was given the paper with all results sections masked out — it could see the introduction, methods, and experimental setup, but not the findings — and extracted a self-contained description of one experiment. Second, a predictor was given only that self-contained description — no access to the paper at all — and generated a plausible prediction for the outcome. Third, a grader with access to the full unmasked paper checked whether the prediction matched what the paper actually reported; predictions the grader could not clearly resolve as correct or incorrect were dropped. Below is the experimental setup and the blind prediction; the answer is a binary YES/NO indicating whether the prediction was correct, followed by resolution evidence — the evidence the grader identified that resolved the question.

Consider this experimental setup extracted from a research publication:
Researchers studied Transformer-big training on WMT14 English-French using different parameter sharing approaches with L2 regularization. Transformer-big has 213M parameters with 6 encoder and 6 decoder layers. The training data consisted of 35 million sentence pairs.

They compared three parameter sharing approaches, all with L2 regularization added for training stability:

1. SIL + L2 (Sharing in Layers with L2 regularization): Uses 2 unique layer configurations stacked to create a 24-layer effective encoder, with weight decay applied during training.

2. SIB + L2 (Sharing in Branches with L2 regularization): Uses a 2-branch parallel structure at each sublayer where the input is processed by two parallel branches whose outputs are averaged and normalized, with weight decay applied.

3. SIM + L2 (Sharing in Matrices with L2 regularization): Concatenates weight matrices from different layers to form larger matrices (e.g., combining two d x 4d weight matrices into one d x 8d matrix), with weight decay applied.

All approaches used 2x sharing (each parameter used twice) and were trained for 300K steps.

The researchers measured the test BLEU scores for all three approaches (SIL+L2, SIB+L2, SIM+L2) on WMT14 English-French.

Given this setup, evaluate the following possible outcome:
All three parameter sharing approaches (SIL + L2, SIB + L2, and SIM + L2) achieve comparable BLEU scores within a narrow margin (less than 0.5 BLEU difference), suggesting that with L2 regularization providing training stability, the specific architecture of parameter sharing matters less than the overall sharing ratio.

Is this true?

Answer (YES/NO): YES